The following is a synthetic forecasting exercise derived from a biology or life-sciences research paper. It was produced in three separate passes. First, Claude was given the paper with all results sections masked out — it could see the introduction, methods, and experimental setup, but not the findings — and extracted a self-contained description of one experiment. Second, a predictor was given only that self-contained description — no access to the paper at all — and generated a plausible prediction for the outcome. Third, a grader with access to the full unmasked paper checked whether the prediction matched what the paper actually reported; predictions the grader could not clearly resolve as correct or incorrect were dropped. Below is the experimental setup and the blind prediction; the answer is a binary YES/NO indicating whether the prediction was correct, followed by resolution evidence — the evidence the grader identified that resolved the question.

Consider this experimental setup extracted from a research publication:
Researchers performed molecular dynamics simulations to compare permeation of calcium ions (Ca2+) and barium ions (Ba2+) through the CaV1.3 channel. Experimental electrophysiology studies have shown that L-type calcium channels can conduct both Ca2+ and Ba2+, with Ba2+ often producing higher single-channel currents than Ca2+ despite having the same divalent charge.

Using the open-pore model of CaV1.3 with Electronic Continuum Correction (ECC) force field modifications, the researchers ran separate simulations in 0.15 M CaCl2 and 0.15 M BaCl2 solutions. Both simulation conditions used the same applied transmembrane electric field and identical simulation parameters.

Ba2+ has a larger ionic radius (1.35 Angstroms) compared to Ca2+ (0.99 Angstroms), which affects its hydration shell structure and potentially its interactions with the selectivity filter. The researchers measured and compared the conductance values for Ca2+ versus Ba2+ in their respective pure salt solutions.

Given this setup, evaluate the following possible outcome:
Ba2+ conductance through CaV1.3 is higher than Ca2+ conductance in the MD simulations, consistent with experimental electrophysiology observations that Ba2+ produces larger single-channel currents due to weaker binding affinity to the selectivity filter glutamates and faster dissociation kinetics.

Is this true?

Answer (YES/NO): YES